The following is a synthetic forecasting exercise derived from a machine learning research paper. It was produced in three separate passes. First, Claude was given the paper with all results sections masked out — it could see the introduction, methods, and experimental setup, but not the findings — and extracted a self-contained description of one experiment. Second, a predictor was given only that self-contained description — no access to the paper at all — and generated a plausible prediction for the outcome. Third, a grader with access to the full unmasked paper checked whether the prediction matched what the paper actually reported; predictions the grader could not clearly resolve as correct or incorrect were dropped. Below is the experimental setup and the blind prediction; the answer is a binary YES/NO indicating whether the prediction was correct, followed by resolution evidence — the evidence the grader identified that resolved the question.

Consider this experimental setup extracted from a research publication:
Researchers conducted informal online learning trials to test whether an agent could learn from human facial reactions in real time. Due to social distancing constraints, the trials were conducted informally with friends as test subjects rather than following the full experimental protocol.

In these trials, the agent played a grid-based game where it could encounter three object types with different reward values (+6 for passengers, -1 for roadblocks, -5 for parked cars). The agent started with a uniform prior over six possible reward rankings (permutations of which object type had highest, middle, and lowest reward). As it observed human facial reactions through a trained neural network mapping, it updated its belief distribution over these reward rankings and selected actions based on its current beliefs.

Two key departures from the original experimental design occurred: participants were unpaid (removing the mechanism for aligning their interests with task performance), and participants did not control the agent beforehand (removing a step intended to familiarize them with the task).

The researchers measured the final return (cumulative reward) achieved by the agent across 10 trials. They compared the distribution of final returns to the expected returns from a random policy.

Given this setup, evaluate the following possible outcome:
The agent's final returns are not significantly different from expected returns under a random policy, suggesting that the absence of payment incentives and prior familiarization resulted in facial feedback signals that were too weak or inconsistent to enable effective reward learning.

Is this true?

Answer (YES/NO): NO